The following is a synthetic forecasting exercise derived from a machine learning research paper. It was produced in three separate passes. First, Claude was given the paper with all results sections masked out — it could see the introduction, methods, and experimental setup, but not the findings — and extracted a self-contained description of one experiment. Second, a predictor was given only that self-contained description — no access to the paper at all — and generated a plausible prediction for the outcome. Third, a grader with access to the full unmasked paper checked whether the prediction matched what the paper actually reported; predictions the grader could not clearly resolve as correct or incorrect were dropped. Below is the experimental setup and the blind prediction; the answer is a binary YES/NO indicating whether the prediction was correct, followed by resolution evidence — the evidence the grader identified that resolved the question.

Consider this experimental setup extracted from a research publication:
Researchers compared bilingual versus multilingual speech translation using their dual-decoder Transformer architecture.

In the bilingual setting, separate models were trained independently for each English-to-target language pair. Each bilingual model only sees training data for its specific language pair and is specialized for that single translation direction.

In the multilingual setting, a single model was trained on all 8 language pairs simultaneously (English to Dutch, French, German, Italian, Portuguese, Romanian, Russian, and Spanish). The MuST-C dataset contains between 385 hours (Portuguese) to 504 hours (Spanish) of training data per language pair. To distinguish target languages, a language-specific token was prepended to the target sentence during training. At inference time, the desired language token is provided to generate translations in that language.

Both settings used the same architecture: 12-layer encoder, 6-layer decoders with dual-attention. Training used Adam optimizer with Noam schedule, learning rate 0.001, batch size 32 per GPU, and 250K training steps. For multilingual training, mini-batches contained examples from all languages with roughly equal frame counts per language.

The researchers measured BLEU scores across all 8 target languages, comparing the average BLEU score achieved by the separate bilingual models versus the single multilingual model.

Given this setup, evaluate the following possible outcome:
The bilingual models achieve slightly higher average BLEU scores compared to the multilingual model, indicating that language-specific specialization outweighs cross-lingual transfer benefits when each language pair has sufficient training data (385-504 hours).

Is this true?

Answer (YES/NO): NO